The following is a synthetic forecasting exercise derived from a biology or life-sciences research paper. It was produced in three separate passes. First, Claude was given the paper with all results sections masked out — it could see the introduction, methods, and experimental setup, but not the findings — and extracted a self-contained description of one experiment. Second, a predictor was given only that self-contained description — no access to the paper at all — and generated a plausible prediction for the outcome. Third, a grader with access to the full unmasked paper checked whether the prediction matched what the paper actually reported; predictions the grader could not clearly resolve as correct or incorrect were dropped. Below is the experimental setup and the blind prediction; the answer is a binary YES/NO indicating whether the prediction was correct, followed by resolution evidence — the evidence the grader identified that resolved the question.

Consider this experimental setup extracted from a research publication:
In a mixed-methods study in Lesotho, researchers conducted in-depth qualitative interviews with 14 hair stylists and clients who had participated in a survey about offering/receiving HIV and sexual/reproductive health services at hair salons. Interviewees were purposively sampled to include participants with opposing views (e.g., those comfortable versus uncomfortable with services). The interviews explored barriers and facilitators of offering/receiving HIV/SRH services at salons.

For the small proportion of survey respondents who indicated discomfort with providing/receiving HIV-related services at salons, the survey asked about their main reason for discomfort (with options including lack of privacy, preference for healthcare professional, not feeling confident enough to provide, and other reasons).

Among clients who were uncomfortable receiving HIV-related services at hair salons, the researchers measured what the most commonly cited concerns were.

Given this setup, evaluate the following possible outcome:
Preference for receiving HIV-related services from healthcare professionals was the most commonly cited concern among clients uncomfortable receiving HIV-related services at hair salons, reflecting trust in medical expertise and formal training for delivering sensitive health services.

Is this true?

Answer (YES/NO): YES